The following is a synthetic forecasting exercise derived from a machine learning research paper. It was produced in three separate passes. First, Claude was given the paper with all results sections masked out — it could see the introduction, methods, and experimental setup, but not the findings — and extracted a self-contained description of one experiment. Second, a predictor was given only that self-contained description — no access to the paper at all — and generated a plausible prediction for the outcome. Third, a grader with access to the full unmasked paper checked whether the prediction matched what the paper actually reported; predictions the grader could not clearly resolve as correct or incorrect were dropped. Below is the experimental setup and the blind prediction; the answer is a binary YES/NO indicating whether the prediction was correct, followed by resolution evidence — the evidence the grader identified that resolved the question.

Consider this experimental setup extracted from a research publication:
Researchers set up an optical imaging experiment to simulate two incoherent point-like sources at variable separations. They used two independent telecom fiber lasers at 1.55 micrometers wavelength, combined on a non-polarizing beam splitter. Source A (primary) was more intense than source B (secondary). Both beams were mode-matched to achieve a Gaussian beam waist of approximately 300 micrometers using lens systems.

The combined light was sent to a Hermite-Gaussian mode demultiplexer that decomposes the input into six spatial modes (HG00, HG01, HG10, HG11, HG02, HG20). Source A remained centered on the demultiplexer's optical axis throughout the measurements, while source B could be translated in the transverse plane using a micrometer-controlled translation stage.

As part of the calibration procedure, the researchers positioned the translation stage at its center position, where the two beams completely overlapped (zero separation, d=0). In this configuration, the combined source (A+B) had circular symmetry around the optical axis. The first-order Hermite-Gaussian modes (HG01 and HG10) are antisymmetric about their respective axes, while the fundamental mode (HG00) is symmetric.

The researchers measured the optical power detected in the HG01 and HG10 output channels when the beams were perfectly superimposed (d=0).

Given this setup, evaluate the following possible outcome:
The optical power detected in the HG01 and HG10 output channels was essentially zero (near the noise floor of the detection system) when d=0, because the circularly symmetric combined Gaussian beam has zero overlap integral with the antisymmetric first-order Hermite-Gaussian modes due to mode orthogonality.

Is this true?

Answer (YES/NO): NO